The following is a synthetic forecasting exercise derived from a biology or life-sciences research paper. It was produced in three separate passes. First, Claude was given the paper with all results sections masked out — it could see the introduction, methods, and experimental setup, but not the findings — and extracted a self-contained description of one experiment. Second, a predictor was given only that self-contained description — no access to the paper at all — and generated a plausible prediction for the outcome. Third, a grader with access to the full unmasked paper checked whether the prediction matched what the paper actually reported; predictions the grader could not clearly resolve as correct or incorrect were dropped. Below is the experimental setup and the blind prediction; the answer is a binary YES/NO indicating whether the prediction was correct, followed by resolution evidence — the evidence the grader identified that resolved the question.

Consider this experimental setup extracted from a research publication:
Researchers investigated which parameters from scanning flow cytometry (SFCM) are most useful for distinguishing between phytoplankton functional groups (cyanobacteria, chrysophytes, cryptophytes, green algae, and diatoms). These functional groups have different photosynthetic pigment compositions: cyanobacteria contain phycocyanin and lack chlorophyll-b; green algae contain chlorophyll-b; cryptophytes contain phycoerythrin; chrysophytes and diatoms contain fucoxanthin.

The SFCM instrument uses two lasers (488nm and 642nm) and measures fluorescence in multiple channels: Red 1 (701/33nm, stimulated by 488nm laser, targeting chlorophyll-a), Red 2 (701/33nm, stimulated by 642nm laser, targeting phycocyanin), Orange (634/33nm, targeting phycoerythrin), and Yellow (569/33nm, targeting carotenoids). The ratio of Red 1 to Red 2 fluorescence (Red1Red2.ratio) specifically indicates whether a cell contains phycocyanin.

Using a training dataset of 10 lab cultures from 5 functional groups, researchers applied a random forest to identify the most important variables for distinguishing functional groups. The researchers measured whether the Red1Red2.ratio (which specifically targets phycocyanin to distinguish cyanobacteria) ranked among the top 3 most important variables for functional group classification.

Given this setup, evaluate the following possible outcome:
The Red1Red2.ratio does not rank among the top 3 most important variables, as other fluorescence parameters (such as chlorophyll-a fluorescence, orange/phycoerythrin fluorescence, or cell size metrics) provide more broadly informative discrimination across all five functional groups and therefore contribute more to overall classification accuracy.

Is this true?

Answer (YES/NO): NO